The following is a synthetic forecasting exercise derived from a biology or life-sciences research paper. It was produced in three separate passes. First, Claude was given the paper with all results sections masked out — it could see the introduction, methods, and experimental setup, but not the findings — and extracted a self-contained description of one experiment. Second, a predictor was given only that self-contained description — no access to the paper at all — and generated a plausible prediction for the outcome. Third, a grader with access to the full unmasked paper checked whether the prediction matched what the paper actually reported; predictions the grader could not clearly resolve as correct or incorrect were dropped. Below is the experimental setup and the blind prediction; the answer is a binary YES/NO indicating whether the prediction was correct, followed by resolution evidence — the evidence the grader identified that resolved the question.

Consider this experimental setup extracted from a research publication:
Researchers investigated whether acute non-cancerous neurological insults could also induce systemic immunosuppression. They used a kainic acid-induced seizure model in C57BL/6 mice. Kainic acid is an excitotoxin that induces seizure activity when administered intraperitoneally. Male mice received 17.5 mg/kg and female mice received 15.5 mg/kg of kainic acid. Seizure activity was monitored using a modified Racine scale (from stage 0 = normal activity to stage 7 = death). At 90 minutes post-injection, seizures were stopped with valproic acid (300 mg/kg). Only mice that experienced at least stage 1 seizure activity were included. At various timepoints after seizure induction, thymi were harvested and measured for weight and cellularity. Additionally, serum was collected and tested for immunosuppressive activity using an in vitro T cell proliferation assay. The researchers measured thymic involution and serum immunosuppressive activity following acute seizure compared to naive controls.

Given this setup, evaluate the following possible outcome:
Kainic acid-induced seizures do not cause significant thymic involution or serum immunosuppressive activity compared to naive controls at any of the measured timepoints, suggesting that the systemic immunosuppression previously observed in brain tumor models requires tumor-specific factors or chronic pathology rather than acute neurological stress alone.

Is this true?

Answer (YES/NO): NO